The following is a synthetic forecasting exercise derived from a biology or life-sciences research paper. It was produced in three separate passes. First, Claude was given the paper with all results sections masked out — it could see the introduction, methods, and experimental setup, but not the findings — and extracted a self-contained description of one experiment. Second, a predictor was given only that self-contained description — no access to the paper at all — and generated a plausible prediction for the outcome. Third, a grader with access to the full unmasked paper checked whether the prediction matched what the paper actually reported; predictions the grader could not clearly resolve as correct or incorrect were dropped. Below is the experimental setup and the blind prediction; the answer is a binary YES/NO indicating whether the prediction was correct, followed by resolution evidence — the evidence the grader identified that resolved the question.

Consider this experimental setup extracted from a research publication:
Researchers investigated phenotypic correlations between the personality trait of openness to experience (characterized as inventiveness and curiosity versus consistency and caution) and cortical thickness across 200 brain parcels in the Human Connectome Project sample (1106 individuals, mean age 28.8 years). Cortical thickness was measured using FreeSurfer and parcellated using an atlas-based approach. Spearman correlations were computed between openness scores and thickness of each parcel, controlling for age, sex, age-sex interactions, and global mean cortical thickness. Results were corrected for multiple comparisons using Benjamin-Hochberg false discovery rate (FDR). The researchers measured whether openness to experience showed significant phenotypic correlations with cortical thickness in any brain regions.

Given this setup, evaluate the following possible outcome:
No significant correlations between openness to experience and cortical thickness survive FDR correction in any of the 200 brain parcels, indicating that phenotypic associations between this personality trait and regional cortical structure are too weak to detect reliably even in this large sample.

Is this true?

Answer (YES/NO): NO